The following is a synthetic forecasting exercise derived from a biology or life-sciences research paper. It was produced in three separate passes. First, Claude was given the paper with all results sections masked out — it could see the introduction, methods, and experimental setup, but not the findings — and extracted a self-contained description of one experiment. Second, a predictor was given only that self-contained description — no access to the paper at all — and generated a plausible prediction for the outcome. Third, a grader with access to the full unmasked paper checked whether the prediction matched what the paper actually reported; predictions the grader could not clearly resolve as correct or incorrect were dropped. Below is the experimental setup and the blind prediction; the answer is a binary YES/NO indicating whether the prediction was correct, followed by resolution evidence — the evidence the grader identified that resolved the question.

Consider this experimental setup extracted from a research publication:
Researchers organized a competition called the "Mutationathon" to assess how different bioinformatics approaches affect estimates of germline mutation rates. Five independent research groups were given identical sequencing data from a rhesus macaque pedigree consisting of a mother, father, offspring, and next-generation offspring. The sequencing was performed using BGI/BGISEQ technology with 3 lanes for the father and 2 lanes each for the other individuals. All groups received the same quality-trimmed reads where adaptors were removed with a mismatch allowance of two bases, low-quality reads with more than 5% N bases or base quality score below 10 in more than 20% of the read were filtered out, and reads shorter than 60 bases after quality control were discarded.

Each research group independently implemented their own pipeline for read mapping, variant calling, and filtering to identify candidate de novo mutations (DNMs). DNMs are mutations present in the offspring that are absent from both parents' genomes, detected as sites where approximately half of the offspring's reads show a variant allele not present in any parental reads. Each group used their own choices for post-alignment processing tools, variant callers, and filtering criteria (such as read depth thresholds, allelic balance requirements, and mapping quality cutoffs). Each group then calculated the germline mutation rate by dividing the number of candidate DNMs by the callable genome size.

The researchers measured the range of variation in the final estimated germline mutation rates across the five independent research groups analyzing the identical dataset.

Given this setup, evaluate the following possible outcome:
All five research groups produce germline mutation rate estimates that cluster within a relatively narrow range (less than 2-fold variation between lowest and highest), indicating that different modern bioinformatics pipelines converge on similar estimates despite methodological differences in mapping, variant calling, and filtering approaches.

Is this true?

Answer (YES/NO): NO